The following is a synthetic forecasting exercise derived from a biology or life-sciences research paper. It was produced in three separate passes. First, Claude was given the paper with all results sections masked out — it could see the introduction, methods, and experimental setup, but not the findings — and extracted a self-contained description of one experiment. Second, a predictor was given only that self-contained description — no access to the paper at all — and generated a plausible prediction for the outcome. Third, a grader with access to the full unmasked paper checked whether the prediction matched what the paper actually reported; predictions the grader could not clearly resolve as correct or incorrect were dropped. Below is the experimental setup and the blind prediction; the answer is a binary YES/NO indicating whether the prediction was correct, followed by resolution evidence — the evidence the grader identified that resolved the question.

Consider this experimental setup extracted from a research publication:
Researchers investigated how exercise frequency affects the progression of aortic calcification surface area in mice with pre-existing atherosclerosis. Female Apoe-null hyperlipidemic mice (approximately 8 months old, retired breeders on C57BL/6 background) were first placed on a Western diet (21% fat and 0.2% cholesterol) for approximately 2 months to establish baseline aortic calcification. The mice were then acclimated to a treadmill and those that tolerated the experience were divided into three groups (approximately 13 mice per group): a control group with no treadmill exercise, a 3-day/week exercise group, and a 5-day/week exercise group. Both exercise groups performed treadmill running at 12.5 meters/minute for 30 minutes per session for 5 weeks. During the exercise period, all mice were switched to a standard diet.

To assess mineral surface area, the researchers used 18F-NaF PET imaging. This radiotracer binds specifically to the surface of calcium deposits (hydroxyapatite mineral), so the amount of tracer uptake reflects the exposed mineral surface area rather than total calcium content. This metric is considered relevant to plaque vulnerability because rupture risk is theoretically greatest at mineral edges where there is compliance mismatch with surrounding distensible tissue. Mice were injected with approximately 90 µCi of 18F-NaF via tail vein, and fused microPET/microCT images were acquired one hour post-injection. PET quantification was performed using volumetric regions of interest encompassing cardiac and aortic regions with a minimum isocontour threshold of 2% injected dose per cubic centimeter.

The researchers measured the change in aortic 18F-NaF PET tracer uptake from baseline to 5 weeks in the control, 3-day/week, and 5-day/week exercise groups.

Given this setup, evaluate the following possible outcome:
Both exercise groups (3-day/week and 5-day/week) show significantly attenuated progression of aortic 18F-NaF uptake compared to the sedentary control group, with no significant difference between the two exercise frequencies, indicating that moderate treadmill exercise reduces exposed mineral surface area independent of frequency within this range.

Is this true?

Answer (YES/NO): NO